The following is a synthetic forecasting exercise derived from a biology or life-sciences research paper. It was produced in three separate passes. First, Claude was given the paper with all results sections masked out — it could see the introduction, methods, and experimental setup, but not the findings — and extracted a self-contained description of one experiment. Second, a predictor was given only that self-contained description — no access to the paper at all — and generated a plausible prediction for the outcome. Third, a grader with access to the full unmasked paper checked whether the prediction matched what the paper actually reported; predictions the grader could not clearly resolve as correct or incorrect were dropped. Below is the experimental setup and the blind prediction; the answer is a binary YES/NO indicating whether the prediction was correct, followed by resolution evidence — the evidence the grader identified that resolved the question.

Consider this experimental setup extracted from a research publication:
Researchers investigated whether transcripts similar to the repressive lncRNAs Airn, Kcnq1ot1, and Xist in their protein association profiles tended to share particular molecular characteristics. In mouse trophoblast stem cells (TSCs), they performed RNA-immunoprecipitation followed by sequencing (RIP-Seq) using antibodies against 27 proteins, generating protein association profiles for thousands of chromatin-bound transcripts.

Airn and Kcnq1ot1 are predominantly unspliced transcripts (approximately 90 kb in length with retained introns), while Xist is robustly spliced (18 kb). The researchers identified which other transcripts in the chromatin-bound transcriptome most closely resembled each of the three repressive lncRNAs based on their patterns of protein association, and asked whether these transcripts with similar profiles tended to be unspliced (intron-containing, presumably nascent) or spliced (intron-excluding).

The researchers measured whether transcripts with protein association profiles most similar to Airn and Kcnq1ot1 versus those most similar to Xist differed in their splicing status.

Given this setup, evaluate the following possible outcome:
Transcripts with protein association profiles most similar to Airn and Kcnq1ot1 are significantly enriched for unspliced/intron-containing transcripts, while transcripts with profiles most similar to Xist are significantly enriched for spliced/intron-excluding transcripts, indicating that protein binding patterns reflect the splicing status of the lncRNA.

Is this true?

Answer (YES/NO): YES